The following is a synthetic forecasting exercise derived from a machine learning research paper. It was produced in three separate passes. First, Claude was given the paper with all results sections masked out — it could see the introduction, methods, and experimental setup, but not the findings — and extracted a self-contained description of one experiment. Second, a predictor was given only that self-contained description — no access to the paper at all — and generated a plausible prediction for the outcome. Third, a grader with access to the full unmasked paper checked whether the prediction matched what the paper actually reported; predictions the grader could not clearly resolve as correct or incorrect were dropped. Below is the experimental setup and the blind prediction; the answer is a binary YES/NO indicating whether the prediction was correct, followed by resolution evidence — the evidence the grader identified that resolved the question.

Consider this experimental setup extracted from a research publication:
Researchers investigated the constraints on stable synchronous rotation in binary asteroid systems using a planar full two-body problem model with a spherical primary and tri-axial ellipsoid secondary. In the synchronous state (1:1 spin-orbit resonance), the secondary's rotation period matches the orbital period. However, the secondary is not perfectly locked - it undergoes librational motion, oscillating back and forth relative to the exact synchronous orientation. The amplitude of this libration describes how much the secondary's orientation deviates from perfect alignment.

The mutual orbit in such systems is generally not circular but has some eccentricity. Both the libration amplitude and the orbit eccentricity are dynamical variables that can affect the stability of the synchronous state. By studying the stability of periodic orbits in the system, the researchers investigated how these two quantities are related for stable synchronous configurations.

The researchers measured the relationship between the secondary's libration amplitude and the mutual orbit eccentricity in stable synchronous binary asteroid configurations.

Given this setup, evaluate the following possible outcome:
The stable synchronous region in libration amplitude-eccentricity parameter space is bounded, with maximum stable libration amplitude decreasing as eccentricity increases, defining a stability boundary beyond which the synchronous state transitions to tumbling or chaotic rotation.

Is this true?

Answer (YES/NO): YES